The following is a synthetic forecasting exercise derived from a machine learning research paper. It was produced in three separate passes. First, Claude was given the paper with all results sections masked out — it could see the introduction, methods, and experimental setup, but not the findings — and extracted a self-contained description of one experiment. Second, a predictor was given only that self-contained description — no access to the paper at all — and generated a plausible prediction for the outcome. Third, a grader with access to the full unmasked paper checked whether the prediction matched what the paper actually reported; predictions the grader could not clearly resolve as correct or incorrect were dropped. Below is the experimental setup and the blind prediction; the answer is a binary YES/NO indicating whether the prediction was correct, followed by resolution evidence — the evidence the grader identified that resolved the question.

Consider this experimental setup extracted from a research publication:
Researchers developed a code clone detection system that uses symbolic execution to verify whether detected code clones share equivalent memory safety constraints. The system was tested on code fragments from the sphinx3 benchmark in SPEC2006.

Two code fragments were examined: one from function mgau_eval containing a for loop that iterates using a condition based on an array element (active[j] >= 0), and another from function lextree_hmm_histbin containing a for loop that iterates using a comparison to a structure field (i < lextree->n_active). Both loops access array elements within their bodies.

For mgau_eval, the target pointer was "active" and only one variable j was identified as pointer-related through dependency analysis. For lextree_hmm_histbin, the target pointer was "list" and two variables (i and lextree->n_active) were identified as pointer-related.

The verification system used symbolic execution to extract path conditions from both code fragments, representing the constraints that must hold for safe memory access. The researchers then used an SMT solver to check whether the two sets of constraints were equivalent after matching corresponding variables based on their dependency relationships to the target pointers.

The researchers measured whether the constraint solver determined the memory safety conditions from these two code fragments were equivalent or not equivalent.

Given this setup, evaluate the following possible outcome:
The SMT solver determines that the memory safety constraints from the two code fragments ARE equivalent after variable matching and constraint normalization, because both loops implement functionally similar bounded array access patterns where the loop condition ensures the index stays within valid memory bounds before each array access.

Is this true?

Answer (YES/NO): NO